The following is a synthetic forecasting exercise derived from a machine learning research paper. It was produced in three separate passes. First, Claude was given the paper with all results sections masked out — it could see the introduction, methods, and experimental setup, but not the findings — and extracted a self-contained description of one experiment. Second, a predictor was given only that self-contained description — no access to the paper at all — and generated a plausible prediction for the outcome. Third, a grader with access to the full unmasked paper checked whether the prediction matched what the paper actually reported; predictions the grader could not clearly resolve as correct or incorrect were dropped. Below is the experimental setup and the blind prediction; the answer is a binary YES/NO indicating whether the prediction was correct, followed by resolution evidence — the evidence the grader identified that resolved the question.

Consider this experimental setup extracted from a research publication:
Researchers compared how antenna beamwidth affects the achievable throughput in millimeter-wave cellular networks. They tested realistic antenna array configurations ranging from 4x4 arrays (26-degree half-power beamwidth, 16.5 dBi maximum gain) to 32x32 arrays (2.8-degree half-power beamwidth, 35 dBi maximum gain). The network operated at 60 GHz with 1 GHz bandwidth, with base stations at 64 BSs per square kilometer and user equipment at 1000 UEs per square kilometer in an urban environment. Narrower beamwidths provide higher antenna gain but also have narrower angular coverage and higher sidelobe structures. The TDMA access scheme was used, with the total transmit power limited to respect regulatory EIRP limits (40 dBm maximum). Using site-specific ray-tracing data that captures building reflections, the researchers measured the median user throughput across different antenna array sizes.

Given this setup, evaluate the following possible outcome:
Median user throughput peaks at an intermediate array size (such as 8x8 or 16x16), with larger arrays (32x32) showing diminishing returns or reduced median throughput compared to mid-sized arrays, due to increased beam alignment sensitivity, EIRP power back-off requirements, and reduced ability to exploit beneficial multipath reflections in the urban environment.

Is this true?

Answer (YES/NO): NO